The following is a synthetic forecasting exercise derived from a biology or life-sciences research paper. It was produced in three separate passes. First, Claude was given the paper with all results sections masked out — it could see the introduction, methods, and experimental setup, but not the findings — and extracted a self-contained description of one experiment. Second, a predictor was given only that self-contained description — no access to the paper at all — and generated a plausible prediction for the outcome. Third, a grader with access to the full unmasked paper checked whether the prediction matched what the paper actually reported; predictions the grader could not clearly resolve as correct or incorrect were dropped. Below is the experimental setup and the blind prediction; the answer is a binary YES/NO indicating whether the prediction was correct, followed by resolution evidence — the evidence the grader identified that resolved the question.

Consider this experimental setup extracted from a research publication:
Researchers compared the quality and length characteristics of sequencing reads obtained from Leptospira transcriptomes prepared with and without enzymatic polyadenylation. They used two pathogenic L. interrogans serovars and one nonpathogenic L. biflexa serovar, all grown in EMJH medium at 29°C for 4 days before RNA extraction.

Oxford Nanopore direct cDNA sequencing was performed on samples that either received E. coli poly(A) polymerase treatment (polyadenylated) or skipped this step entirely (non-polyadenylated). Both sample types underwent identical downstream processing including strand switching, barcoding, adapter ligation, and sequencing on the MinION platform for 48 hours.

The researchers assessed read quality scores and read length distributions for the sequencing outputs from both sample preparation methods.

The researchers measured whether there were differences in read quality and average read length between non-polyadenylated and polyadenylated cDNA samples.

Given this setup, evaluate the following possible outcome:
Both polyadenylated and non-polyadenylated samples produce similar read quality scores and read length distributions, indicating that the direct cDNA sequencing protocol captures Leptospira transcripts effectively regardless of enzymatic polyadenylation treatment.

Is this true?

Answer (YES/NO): NO